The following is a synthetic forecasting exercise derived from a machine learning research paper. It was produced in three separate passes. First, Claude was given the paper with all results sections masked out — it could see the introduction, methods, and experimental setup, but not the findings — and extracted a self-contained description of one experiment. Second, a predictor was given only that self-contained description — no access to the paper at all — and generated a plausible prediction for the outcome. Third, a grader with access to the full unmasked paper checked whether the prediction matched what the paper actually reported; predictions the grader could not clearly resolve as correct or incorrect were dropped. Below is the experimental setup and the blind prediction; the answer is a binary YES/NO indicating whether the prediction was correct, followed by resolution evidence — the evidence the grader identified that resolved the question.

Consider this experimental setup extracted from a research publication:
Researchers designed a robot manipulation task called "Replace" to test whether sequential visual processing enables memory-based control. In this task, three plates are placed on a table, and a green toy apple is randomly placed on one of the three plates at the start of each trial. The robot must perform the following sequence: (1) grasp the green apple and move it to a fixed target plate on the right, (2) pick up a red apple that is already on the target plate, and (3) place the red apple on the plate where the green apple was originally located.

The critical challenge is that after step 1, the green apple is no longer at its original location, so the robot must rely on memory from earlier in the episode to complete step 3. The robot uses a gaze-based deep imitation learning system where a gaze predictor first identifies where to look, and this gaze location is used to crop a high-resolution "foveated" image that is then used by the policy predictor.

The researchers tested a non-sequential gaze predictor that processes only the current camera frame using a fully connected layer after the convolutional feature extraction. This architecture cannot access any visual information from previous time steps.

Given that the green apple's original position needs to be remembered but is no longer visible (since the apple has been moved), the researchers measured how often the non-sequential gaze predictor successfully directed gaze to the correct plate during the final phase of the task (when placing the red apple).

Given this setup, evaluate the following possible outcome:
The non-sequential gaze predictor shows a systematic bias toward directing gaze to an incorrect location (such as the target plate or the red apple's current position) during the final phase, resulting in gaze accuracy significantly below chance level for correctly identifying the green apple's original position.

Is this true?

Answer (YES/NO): NO